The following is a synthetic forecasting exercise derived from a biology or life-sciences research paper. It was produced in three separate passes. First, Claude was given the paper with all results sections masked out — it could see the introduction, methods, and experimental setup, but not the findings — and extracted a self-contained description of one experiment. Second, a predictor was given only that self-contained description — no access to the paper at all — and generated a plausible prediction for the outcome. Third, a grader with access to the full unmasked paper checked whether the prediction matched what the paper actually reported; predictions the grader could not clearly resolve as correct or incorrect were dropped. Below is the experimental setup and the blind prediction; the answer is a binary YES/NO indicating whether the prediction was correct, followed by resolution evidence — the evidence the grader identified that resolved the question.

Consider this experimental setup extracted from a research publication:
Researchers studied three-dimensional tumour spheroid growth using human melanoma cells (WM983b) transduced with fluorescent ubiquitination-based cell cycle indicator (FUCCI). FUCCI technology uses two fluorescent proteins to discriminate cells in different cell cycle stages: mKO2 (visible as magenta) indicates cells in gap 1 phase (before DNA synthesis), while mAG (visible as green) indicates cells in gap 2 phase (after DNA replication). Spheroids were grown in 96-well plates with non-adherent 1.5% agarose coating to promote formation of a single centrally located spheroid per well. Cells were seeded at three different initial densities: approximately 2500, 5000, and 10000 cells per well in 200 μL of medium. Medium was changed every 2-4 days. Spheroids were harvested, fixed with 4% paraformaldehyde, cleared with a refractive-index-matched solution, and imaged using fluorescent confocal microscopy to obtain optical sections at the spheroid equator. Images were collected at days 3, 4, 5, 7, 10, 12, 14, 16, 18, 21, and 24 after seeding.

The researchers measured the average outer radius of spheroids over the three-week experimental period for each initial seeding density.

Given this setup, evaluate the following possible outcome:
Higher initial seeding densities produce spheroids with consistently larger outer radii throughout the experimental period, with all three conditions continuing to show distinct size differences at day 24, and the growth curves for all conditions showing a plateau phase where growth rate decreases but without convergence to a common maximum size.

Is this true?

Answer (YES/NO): NO